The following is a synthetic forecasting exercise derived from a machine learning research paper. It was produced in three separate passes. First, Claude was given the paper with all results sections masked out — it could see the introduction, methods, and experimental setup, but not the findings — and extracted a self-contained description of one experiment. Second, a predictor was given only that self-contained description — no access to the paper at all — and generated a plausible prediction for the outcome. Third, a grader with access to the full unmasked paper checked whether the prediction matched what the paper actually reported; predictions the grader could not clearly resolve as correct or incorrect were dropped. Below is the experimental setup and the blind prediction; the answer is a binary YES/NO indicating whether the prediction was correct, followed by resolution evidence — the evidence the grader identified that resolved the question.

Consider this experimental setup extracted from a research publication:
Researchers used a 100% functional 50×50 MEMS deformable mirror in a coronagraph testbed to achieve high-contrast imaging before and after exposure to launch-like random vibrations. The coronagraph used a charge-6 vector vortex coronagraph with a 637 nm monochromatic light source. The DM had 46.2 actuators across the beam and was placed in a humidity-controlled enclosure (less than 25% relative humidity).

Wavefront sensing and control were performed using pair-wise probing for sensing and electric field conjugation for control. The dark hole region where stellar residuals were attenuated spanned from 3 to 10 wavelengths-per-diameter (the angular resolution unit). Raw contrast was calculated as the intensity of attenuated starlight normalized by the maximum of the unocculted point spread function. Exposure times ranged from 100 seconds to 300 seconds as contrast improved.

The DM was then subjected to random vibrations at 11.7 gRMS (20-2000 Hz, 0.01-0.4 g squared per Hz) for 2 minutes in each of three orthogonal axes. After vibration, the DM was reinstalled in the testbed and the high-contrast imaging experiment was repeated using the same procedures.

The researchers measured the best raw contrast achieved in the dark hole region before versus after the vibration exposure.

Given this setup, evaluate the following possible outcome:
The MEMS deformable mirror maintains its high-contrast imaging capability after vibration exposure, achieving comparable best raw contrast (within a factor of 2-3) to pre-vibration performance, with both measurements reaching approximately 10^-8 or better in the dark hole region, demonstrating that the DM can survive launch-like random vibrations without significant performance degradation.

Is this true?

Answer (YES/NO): YES